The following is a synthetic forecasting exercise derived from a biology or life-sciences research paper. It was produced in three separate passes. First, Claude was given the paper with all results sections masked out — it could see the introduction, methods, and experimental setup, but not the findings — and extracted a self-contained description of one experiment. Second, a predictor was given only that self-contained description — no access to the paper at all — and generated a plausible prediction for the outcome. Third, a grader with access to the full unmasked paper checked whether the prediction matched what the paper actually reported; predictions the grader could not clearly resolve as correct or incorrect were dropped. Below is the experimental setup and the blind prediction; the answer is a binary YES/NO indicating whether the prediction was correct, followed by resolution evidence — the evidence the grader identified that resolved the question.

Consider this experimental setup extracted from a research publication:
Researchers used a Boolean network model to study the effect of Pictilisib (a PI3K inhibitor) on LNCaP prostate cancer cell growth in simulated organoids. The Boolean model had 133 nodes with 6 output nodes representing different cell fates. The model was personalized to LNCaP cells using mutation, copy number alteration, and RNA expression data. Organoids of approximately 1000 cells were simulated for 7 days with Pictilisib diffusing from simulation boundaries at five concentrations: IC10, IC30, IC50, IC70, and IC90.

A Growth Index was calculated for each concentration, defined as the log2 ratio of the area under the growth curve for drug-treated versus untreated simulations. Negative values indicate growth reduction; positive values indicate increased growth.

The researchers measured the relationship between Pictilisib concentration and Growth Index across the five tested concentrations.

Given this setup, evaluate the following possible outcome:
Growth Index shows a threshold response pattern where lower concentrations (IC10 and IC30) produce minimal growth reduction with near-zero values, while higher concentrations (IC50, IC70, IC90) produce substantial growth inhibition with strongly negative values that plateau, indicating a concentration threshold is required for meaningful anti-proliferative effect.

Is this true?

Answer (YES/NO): NO